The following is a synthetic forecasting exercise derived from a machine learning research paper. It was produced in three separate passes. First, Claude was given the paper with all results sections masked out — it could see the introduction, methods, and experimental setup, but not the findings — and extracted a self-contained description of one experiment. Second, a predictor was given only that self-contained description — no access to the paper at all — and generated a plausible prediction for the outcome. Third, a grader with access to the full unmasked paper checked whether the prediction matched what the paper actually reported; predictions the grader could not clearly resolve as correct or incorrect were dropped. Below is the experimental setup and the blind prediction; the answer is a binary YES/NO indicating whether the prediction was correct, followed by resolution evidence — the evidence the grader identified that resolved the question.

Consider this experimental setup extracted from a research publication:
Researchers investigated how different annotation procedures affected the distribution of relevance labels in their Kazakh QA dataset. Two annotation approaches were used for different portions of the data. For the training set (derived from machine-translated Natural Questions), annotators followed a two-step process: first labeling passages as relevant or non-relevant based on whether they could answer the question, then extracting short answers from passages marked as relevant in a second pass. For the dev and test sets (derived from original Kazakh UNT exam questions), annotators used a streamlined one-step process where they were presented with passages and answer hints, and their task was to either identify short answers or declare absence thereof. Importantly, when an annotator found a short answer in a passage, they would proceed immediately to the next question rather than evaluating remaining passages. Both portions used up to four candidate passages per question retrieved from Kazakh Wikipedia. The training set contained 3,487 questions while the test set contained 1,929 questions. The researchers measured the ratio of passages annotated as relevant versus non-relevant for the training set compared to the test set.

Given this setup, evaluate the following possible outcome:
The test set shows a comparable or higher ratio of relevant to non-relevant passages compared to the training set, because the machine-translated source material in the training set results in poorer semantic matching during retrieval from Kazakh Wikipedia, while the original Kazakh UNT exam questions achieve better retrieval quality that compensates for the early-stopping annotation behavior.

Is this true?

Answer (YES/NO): NO